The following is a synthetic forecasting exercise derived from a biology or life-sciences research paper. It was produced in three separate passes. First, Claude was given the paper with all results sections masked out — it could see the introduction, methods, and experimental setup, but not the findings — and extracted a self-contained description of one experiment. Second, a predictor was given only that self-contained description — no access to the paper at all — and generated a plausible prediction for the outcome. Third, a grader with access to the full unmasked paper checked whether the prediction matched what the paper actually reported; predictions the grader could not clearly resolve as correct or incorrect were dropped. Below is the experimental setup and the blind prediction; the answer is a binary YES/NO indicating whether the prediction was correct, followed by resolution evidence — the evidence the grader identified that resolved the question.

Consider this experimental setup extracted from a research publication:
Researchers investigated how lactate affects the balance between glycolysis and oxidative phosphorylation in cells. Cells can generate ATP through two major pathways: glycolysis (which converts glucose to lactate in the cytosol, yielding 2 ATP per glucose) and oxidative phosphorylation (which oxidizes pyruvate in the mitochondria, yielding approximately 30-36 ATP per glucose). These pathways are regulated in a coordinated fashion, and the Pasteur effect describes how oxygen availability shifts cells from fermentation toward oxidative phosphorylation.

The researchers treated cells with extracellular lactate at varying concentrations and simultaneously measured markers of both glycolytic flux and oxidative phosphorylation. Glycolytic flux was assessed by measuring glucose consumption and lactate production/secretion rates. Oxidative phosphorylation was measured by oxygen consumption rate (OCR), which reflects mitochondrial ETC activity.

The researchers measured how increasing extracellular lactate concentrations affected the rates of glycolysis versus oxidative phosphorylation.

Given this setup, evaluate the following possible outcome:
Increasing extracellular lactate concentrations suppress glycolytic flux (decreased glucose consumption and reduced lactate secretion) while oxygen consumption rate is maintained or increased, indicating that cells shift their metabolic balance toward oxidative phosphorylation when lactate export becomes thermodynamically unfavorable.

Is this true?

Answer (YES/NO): NO